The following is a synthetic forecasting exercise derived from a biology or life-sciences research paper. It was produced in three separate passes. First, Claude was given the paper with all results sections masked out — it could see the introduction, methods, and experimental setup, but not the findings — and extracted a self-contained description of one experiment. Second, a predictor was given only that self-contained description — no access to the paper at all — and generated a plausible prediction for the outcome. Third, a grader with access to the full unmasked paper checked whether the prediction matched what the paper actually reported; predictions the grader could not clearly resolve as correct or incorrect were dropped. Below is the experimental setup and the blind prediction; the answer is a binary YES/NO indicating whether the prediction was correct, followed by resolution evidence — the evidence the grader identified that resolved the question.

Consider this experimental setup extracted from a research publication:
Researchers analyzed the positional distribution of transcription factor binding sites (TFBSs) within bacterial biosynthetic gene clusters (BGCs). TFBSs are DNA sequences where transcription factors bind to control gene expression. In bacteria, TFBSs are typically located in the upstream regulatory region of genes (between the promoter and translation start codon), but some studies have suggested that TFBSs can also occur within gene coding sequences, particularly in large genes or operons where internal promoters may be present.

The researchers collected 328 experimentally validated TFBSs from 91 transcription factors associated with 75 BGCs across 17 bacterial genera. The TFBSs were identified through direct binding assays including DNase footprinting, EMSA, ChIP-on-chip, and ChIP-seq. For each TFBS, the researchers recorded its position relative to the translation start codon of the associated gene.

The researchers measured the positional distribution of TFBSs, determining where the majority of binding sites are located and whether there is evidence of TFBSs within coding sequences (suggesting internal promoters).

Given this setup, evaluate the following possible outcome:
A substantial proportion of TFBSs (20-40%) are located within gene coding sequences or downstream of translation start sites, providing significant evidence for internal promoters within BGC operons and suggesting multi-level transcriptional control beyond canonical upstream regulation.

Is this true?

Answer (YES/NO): NO